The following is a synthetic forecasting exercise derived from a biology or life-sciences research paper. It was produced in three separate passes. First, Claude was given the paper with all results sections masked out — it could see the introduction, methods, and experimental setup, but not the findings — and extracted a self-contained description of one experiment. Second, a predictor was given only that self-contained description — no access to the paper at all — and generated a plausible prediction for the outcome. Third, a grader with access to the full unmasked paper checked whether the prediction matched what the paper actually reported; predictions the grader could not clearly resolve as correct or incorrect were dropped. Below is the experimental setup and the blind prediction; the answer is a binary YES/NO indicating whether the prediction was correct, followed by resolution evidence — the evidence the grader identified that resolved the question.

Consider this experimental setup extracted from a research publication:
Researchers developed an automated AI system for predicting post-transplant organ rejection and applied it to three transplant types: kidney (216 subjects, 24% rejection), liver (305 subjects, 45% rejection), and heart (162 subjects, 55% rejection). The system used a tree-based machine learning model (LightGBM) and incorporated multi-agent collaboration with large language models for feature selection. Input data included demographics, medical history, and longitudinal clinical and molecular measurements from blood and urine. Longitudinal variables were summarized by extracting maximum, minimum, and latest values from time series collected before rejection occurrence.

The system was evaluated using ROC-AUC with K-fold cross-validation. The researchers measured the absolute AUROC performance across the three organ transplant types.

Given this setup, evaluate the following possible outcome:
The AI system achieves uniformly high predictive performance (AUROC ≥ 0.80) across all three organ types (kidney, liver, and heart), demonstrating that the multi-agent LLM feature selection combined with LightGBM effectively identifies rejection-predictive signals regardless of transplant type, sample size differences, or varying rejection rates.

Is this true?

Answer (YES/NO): YES